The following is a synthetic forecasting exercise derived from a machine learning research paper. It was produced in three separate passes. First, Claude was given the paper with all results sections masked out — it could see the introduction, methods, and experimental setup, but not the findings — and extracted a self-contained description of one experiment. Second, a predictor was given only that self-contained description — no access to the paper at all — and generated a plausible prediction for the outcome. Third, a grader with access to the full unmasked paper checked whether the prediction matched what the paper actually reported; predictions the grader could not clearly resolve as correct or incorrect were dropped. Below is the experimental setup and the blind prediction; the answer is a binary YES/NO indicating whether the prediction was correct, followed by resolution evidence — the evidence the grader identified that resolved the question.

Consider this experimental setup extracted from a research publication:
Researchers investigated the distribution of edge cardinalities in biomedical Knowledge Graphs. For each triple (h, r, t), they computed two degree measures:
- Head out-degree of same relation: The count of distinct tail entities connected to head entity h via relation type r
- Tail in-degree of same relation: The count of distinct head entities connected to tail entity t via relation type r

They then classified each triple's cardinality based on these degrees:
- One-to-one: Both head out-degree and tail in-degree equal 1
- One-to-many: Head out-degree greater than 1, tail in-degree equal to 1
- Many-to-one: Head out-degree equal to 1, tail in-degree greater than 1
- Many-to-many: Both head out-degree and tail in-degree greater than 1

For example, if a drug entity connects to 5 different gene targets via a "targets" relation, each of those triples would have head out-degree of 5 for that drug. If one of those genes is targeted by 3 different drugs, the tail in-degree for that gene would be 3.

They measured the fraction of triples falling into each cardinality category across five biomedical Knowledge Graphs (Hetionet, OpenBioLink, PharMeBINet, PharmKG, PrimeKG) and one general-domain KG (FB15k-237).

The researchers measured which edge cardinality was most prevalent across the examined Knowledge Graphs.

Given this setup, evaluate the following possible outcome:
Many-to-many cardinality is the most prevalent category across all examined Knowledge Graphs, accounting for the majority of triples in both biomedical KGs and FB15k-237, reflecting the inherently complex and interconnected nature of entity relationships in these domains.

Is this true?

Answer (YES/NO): YES